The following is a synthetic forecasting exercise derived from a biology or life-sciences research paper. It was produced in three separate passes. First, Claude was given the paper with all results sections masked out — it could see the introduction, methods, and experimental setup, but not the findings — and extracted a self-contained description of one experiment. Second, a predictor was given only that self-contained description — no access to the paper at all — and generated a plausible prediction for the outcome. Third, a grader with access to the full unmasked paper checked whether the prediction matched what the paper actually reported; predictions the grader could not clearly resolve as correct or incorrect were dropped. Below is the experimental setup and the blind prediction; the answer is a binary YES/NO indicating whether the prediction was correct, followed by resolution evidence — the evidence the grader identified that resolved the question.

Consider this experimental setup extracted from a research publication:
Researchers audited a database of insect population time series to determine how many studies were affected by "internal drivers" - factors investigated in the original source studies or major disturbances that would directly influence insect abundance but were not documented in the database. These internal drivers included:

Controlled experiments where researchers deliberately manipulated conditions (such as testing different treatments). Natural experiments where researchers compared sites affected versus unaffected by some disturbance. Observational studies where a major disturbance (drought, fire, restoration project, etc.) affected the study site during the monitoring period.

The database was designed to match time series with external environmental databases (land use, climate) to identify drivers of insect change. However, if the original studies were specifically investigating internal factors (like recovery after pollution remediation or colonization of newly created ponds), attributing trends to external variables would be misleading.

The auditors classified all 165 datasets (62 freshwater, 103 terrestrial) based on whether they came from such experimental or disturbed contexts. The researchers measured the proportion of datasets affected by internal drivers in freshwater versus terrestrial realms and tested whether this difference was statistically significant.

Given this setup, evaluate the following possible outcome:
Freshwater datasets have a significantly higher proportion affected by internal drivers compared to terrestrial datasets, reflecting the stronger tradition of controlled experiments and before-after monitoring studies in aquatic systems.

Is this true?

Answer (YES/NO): YES